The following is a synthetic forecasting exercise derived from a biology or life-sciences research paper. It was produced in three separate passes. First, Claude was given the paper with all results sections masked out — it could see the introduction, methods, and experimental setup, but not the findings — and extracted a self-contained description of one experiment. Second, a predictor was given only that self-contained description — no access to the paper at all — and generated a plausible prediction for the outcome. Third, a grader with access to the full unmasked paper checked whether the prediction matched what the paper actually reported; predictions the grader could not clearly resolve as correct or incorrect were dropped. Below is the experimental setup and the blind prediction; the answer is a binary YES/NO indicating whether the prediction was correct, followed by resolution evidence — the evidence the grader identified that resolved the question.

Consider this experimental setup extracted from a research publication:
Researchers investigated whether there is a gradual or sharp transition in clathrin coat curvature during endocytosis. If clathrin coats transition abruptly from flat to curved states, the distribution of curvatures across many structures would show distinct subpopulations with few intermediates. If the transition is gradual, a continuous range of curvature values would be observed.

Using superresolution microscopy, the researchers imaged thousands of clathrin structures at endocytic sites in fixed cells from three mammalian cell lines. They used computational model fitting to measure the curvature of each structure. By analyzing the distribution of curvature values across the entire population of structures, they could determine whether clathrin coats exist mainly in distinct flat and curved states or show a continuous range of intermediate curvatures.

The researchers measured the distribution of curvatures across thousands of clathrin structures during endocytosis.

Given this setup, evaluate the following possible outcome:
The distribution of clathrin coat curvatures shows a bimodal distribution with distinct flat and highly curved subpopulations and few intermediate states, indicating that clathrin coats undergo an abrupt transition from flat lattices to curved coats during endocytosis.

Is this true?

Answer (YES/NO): NO